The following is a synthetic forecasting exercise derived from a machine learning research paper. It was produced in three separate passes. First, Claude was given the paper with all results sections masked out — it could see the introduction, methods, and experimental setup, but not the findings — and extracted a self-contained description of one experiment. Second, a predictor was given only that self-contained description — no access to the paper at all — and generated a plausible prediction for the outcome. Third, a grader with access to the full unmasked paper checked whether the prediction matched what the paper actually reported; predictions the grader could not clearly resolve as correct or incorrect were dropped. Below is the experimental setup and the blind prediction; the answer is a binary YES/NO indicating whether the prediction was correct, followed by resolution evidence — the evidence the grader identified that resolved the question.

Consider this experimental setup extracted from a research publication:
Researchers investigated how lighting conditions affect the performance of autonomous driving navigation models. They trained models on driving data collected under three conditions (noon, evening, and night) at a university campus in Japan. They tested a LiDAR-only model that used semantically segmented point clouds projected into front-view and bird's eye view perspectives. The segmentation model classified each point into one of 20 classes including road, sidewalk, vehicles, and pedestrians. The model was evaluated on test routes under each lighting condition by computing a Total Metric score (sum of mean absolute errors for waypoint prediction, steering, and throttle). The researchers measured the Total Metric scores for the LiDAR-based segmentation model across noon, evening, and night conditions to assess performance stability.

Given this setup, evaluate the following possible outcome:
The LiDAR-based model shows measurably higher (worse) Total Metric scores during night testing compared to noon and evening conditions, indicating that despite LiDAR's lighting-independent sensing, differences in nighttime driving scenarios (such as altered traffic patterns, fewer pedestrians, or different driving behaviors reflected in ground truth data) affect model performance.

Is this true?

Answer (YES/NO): NO